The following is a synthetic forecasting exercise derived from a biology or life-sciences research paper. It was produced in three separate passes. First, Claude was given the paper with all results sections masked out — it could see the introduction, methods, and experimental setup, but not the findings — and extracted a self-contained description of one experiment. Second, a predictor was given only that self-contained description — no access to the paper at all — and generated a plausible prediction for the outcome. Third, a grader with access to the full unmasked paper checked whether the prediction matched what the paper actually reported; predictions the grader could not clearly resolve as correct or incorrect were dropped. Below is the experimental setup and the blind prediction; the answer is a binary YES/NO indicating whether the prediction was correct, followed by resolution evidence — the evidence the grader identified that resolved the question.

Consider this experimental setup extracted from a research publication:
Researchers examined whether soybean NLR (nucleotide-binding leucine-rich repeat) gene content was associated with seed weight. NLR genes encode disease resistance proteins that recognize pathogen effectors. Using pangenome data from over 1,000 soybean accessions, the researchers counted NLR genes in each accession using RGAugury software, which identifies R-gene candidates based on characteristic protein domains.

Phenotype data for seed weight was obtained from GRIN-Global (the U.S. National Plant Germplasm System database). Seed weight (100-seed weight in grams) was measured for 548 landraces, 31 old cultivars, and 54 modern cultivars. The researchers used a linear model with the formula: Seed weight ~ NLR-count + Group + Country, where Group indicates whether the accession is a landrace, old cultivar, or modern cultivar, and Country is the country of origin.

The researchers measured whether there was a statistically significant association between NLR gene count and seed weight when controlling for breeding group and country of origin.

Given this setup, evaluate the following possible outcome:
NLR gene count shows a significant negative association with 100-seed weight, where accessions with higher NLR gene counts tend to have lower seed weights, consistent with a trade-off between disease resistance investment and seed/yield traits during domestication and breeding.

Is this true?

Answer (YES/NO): NO